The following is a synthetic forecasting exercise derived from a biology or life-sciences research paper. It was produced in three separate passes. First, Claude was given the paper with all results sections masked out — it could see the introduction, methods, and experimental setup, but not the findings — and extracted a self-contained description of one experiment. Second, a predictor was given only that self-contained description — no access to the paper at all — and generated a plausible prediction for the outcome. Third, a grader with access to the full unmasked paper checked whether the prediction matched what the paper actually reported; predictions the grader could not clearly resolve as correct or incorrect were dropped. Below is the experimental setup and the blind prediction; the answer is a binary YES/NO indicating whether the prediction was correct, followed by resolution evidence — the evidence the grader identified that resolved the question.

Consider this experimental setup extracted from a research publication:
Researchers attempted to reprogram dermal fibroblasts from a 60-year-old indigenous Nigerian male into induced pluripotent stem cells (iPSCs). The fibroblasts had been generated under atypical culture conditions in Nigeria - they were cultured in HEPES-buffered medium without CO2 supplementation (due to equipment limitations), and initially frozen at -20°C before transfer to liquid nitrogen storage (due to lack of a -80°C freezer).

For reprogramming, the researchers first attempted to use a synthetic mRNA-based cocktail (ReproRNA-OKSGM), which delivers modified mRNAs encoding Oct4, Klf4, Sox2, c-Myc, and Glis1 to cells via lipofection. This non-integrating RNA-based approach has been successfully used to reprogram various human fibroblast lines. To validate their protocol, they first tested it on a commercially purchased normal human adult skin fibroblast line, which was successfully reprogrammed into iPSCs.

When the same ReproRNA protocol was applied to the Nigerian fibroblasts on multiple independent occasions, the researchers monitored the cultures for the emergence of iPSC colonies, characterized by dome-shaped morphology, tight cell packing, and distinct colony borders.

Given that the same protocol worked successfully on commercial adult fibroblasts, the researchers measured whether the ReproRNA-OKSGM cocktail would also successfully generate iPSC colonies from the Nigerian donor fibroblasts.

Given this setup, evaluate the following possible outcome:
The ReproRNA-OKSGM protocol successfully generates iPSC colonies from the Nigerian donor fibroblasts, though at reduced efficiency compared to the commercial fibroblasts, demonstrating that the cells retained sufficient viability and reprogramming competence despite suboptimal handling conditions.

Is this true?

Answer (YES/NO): NO